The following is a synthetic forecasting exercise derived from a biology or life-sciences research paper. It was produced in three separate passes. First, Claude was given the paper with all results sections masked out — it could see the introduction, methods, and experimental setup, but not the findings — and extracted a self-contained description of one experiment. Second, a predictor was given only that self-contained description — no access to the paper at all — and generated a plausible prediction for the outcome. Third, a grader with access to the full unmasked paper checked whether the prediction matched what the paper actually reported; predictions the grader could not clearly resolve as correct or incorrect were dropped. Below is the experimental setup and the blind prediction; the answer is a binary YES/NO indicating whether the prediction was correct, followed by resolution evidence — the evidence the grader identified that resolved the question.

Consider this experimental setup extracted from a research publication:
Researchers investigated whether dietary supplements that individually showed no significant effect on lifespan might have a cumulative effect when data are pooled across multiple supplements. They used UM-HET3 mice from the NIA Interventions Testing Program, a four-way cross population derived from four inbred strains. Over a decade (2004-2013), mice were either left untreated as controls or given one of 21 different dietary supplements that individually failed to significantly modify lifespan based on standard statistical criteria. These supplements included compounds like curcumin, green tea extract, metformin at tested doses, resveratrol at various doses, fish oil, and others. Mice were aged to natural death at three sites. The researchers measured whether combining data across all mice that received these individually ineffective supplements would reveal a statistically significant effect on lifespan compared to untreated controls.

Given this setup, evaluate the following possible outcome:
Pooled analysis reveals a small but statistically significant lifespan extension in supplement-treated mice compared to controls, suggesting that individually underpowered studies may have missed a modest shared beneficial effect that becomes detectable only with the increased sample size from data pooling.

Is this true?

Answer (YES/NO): YES